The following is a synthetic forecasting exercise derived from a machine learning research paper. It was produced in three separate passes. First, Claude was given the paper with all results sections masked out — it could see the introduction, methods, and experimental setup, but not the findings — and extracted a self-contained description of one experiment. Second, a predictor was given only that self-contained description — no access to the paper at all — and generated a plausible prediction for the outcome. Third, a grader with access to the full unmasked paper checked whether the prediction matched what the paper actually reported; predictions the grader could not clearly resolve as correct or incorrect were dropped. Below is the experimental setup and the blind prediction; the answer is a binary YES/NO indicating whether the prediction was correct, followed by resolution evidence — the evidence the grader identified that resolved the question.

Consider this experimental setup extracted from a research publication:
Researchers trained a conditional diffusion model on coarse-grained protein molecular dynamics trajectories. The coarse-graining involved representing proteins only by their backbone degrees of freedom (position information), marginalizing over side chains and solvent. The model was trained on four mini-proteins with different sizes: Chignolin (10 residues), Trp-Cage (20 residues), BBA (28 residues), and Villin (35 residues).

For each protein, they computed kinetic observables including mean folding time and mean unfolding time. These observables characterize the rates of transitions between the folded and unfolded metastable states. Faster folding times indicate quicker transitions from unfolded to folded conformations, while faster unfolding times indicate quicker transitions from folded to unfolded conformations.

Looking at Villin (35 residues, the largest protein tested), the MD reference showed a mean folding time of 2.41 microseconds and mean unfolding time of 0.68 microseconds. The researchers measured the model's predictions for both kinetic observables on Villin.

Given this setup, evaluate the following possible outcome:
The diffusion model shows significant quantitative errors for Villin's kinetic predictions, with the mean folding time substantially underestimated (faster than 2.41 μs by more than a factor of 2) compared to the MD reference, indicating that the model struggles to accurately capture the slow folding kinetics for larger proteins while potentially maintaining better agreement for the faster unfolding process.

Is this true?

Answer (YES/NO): NO